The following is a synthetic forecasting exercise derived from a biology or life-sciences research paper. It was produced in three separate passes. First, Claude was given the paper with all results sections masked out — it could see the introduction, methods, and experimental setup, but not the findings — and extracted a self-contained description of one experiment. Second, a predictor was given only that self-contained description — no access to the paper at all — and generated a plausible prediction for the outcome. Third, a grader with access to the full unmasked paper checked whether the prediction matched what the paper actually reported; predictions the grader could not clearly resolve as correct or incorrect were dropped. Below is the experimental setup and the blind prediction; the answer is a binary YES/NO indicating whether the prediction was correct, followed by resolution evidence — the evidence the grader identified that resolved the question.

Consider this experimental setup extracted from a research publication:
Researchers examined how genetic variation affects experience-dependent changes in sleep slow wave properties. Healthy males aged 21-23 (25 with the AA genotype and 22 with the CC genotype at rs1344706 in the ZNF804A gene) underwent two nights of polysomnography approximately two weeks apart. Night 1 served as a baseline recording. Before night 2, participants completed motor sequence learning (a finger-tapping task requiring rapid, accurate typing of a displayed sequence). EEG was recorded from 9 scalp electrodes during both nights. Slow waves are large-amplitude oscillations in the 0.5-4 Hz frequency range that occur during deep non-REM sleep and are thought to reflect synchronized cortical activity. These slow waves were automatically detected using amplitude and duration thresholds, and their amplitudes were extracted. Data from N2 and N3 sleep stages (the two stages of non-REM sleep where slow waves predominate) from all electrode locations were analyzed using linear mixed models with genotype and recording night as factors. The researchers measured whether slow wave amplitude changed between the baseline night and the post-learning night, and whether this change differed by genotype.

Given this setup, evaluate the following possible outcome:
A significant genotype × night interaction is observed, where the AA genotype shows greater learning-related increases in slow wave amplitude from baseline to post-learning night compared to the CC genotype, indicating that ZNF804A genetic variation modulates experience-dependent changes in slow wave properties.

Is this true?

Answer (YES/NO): NO